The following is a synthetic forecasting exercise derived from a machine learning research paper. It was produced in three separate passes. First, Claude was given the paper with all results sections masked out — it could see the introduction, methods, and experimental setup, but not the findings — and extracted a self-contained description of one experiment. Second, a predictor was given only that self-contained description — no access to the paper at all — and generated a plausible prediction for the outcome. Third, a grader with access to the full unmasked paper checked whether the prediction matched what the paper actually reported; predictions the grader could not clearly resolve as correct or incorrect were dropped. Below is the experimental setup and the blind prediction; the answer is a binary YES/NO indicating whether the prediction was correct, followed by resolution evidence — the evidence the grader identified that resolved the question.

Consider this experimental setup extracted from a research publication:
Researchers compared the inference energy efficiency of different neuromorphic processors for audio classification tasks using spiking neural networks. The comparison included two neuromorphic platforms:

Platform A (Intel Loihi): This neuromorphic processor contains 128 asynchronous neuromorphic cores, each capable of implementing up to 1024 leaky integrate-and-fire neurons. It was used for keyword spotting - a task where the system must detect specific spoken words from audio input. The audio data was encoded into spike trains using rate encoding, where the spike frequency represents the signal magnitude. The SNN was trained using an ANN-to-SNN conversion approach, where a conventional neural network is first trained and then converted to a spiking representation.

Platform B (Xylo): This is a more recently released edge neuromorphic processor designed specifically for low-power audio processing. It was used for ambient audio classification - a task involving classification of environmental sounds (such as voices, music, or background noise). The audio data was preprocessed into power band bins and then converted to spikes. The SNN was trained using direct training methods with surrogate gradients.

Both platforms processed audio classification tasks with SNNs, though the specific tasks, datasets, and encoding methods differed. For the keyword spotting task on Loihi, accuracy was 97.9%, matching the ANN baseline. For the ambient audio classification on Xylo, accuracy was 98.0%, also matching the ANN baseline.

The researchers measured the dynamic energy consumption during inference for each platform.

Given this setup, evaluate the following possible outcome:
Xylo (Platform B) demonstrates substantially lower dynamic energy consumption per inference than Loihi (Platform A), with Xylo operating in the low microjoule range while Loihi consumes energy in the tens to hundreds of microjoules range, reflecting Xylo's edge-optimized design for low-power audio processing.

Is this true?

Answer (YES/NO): YES